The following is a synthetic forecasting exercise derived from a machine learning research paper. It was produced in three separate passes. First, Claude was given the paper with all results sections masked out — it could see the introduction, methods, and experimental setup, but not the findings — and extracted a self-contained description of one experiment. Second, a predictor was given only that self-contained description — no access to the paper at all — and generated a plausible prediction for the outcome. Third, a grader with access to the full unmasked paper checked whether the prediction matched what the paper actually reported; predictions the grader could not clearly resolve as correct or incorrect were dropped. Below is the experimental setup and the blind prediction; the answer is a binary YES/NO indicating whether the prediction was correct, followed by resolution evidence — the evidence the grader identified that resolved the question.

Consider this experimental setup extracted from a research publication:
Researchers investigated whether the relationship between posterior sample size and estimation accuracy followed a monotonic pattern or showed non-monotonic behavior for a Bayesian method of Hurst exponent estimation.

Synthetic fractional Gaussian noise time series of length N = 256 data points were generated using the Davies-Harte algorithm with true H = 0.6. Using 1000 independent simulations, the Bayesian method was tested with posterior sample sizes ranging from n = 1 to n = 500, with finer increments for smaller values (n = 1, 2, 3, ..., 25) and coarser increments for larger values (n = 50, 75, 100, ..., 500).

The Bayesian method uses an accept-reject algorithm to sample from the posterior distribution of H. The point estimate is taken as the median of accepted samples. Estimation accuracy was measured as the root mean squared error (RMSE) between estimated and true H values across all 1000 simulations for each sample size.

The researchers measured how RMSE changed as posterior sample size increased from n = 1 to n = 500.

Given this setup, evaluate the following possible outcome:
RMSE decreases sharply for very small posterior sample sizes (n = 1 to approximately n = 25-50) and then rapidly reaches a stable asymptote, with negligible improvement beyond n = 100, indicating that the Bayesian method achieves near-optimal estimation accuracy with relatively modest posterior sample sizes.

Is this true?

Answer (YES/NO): YES